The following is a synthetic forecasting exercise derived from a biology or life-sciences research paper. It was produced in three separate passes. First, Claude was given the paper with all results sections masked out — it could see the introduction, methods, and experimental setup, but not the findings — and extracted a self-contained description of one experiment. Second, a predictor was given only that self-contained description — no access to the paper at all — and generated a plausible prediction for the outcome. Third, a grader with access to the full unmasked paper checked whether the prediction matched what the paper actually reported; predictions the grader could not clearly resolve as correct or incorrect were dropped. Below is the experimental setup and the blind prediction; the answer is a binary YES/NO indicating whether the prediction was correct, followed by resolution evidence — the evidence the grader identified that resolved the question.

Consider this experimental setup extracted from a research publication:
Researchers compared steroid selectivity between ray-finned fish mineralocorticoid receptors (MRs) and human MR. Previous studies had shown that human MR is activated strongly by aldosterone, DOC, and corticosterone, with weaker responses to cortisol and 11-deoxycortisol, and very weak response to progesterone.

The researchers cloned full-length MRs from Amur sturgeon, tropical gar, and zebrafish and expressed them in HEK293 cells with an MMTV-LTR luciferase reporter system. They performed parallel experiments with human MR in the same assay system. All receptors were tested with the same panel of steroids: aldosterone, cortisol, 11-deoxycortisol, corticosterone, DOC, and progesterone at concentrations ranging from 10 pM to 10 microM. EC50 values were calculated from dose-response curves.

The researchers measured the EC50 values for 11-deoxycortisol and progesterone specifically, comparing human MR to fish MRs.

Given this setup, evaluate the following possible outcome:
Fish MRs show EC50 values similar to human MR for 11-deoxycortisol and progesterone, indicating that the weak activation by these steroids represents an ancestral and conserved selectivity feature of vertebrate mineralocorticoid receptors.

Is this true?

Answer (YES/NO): NO